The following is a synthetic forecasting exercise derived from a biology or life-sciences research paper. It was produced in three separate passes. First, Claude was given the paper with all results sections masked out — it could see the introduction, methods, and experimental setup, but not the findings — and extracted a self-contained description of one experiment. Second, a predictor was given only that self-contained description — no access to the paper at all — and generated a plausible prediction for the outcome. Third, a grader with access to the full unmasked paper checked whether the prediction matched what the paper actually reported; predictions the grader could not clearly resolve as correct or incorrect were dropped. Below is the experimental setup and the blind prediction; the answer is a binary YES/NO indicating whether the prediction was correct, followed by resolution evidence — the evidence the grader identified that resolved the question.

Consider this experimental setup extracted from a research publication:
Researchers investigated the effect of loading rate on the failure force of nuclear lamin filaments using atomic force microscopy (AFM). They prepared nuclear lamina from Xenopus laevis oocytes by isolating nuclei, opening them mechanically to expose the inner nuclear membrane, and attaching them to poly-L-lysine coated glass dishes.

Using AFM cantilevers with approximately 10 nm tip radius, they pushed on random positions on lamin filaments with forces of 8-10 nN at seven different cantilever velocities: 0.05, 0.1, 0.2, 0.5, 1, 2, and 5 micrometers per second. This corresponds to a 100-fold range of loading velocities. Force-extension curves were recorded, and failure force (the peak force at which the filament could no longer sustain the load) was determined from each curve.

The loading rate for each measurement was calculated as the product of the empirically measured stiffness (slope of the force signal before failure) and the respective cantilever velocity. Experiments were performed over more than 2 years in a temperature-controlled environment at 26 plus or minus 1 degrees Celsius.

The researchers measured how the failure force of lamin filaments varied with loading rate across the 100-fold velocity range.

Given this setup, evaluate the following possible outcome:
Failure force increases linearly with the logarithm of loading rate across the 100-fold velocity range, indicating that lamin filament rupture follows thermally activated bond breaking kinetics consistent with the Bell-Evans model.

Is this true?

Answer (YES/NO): NO